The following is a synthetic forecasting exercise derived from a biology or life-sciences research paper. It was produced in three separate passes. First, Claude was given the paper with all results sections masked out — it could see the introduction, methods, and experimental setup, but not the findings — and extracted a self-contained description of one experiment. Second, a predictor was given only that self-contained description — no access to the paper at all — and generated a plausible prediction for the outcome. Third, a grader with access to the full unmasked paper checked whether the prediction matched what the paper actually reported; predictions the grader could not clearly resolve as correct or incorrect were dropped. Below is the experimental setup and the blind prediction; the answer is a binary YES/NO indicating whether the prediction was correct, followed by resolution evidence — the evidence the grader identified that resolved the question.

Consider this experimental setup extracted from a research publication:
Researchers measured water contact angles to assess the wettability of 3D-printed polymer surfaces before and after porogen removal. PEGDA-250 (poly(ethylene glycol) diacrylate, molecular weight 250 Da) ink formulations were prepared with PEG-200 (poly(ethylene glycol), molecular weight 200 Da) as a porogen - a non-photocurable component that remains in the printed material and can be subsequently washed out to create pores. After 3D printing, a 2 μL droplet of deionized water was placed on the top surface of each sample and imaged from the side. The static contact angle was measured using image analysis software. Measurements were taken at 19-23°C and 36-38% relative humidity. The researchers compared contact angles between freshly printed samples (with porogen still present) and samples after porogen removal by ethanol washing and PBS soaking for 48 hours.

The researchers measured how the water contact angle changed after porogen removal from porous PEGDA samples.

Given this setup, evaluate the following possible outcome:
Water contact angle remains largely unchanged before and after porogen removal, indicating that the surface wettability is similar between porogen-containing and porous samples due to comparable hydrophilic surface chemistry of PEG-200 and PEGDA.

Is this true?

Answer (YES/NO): NO